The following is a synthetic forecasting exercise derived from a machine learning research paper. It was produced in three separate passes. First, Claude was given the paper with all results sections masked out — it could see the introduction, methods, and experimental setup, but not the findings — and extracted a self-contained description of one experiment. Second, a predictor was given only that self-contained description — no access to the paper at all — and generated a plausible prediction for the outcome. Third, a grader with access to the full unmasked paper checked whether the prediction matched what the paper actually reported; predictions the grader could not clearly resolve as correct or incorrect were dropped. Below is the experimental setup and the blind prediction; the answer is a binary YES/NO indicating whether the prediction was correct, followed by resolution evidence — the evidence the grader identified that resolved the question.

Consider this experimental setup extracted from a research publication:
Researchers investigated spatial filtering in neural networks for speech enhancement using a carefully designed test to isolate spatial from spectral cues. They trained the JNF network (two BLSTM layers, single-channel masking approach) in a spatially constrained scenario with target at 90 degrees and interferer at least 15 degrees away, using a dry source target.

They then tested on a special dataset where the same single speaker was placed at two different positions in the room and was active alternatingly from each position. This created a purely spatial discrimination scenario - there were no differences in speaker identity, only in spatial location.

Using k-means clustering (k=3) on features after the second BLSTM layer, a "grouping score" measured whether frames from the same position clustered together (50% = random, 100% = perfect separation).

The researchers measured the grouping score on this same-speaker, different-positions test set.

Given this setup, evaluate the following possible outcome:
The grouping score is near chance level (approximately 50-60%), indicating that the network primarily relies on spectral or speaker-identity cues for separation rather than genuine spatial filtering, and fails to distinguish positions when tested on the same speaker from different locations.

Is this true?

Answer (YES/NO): NO